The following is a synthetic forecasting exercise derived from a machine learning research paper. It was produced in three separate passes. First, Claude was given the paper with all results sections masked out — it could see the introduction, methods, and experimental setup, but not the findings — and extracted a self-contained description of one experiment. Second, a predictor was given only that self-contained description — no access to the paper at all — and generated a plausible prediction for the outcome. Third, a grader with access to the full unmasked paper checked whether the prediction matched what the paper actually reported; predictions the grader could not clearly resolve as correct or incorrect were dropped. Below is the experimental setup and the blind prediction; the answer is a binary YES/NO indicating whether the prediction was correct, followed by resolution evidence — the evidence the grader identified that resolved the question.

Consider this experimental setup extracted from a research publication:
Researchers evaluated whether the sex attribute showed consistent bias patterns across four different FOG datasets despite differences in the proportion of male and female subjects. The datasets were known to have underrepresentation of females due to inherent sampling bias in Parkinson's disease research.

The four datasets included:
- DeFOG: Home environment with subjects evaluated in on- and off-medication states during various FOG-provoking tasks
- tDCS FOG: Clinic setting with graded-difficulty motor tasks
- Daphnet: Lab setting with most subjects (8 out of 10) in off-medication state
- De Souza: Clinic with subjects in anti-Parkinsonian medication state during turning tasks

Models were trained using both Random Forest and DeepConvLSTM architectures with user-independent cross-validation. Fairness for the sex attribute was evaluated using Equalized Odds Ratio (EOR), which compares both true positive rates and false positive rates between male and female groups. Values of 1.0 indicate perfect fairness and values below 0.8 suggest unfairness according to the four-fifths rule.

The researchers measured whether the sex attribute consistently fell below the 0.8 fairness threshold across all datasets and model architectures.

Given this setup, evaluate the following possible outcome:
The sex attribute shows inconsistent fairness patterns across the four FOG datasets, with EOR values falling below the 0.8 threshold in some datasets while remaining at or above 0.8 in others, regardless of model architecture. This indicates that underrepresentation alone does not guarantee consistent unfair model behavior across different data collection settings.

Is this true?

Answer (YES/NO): NO